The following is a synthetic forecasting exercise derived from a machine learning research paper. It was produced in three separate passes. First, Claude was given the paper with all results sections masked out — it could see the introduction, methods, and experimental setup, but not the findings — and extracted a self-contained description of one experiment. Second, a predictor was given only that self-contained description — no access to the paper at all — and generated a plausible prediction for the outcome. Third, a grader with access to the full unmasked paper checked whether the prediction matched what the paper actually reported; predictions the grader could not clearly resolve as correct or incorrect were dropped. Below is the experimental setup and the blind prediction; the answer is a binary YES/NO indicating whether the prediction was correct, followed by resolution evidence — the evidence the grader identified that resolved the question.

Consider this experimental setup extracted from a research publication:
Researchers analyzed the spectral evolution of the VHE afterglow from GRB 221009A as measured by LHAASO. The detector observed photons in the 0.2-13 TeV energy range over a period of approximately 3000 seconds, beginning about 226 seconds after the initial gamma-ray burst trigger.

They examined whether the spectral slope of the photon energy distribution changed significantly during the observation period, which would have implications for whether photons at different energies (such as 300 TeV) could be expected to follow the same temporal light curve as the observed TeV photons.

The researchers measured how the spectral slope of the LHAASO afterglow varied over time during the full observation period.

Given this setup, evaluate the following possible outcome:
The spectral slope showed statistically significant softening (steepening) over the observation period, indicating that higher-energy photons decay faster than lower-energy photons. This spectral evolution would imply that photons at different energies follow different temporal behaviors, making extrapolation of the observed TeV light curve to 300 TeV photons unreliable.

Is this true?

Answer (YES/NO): NO